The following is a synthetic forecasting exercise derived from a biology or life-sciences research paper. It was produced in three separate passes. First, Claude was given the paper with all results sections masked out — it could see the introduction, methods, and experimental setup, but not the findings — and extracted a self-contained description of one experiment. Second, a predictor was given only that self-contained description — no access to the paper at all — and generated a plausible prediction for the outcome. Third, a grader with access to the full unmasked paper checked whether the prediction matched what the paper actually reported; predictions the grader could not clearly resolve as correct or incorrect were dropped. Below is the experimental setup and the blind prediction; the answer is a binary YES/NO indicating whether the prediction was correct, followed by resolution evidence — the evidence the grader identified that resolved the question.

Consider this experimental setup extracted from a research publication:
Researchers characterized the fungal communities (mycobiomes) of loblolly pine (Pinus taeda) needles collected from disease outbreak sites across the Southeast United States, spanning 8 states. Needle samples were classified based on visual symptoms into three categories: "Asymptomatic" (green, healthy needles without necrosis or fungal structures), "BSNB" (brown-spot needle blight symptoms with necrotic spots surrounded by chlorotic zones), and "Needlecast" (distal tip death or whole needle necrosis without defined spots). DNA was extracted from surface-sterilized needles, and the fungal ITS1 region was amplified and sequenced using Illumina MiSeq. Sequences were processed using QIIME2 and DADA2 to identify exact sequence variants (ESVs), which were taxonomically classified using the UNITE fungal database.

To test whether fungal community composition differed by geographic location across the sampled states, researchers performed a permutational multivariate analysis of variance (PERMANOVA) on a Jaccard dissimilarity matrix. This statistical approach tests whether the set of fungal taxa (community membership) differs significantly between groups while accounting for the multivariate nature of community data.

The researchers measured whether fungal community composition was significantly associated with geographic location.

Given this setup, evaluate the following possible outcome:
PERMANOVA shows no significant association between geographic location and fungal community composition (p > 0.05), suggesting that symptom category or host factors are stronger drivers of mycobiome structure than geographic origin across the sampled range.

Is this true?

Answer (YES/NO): NO